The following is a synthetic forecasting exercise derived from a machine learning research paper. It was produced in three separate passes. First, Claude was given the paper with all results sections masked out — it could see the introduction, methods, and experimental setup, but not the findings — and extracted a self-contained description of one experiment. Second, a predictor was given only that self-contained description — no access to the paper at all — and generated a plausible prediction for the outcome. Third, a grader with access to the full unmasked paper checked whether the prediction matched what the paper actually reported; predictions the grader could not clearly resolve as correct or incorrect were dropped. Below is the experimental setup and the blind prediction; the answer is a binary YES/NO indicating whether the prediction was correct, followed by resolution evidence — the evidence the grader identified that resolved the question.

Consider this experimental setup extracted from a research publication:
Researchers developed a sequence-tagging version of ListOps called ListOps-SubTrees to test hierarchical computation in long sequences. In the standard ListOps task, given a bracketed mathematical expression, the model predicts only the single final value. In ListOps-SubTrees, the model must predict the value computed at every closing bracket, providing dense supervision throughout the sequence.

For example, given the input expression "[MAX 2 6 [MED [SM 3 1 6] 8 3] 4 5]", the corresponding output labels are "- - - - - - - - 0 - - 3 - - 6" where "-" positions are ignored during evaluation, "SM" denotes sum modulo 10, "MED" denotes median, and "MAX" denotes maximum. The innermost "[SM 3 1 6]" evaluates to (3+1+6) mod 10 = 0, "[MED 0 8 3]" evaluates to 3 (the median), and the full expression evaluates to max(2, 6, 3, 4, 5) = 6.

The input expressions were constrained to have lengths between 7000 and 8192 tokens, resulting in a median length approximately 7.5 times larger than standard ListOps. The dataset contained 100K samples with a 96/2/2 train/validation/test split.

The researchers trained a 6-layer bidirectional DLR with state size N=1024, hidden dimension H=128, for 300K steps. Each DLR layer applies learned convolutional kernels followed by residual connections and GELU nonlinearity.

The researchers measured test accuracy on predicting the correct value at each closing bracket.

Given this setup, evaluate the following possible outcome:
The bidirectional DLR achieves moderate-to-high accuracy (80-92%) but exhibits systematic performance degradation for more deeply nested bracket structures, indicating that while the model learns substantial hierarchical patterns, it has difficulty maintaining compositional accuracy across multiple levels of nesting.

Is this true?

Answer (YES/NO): YES